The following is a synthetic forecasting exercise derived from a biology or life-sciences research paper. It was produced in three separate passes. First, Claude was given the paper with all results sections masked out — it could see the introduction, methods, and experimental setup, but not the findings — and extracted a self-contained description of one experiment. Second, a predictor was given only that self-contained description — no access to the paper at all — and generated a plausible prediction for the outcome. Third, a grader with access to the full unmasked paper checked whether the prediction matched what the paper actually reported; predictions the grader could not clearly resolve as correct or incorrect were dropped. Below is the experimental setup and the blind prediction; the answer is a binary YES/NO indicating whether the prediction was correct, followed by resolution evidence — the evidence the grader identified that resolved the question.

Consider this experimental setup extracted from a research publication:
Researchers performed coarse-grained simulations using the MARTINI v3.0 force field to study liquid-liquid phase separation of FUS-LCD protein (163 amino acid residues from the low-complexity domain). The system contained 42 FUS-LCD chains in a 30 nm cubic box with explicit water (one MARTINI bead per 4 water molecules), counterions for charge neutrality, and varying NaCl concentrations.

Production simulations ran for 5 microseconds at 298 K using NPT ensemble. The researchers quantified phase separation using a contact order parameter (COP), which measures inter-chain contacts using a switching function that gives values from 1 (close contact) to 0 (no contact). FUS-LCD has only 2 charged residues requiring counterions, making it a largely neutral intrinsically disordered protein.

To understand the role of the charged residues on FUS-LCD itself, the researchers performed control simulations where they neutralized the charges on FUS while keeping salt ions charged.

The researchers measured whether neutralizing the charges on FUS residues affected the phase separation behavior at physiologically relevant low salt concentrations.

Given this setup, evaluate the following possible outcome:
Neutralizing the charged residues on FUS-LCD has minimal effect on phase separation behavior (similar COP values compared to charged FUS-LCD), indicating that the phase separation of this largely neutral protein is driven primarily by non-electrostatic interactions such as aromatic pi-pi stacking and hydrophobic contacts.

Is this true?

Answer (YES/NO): NO